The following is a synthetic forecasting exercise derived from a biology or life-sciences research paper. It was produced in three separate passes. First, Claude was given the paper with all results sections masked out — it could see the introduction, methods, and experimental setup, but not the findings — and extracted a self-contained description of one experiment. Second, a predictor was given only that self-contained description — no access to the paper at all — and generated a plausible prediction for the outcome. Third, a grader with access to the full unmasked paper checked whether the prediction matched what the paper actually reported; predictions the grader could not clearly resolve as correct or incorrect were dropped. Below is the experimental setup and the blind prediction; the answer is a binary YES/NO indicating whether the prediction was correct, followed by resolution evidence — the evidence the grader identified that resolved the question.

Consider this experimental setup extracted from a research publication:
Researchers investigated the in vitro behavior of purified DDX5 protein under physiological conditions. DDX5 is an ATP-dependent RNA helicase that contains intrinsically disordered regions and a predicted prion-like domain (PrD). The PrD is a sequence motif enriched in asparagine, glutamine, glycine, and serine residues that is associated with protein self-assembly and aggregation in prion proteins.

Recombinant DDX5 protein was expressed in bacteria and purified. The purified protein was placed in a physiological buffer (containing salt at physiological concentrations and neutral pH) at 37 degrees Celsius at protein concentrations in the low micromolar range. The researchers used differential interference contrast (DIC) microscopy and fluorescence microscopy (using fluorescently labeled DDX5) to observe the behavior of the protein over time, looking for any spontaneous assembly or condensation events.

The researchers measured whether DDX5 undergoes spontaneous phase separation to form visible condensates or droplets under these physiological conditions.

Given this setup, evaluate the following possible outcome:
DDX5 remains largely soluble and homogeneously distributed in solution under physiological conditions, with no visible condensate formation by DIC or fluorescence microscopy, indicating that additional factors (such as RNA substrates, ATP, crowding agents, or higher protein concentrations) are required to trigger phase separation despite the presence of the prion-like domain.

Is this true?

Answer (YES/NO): NO